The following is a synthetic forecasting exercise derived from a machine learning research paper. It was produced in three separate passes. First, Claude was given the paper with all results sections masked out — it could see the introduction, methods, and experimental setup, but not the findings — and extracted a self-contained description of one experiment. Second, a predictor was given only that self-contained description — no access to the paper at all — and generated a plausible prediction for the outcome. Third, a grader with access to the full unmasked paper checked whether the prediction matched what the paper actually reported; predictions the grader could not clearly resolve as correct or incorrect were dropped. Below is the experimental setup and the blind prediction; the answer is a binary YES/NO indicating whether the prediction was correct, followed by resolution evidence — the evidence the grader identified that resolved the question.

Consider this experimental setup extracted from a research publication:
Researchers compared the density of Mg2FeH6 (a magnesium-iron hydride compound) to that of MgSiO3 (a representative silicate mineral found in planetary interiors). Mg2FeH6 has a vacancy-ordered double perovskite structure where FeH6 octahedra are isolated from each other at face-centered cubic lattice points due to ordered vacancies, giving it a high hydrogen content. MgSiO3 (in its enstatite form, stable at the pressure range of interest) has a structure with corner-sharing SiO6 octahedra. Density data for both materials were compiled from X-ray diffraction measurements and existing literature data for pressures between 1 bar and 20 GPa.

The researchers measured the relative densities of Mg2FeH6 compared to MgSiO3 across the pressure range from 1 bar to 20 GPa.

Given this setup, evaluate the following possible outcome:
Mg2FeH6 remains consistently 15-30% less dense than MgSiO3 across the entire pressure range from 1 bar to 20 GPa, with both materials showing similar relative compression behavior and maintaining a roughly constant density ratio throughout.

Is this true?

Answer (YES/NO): YES